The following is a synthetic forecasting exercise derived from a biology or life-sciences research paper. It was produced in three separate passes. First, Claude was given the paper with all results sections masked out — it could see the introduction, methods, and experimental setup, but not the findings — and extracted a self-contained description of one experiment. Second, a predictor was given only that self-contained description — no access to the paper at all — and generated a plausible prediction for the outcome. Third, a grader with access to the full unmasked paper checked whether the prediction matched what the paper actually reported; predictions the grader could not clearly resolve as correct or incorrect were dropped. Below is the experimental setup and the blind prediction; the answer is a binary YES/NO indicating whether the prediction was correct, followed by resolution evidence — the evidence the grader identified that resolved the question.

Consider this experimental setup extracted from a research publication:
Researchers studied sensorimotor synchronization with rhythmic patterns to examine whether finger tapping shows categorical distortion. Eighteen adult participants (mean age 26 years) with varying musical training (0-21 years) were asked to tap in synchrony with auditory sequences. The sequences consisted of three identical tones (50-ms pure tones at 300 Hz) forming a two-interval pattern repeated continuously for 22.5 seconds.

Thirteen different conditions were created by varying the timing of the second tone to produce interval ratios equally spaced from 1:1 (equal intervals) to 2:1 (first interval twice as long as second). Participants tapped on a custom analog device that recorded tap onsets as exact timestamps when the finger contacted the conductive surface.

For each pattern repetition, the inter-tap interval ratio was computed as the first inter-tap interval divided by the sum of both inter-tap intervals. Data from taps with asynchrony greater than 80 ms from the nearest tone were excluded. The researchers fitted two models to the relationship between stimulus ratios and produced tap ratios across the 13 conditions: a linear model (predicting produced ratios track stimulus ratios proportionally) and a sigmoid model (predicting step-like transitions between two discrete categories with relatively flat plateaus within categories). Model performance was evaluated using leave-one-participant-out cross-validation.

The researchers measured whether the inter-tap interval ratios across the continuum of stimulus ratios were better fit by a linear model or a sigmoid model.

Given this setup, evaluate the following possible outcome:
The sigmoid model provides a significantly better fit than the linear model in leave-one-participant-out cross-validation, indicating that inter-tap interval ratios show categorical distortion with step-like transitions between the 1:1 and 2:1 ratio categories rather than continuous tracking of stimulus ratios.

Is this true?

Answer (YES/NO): YES